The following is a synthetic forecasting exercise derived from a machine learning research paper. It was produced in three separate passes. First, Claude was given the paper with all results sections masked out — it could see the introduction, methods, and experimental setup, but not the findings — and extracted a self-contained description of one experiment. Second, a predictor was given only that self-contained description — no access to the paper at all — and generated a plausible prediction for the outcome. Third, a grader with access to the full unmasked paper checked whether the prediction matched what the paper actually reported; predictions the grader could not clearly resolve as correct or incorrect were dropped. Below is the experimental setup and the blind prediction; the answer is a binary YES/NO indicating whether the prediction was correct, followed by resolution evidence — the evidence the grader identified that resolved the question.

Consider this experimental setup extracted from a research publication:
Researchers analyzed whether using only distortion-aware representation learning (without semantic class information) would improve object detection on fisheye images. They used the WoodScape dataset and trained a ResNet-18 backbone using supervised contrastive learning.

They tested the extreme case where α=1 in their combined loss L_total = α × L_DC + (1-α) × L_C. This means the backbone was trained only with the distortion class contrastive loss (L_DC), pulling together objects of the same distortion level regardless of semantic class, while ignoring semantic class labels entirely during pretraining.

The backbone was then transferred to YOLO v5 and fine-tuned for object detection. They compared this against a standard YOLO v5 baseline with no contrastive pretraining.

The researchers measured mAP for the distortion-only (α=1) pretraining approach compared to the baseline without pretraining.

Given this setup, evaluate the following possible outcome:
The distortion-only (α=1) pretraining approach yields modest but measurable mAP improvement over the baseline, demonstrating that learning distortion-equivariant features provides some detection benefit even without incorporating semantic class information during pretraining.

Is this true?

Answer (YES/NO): NO